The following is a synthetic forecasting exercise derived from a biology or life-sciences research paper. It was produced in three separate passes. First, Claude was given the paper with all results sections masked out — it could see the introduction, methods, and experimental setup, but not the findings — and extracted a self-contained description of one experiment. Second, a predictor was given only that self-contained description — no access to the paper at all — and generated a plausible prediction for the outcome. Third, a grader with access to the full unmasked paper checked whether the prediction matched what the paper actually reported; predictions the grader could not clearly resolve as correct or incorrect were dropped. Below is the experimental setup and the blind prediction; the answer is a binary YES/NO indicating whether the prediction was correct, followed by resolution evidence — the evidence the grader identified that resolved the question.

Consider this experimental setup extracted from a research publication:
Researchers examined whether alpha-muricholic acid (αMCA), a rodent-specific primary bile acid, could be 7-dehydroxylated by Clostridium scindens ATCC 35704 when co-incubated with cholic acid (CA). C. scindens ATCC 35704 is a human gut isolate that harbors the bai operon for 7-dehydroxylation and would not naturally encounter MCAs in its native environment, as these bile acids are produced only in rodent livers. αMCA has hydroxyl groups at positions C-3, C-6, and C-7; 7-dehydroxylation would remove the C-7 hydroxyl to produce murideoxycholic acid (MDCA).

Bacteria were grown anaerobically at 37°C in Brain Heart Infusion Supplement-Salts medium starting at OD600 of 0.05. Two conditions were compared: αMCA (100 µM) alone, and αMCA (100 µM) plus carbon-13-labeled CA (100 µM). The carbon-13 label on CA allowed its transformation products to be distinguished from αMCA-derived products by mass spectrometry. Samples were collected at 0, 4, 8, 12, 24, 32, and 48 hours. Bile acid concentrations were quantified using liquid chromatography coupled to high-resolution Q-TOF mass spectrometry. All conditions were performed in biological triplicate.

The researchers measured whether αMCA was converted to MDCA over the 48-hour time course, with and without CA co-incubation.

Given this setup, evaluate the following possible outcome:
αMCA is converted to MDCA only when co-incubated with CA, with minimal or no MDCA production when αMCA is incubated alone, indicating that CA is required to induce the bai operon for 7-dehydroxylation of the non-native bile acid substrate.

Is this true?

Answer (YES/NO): NO